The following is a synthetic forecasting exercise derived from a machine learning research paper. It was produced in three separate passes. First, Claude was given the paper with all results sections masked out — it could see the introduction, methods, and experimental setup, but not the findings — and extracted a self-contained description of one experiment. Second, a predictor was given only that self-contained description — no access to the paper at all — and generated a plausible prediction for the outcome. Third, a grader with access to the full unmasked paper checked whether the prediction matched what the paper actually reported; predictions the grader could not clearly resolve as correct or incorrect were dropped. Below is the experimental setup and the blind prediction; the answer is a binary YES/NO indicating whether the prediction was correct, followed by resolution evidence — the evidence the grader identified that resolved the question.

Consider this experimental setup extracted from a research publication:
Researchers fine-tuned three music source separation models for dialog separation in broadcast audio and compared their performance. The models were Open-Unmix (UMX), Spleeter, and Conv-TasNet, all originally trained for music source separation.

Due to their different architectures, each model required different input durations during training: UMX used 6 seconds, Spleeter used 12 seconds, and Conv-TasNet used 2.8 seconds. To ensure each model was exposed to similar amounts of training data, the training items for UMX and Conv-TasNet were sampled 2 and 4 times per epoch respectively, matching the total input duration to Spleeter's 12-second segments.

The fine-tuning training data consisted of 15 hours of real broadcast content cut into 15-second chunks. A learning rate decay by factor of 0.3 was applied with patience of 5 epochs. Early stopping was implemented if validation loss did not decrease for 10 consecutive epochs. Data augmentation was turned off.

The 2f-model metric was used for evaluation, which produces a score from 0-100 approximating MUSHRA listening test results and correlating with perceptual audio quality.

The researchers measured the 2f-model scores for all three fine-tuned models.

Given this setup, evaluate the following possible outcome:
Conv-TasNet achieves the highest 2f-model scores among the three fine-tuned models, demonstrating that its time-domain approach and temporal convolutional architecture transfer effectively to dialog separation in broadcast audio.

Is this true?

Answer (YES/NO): YES